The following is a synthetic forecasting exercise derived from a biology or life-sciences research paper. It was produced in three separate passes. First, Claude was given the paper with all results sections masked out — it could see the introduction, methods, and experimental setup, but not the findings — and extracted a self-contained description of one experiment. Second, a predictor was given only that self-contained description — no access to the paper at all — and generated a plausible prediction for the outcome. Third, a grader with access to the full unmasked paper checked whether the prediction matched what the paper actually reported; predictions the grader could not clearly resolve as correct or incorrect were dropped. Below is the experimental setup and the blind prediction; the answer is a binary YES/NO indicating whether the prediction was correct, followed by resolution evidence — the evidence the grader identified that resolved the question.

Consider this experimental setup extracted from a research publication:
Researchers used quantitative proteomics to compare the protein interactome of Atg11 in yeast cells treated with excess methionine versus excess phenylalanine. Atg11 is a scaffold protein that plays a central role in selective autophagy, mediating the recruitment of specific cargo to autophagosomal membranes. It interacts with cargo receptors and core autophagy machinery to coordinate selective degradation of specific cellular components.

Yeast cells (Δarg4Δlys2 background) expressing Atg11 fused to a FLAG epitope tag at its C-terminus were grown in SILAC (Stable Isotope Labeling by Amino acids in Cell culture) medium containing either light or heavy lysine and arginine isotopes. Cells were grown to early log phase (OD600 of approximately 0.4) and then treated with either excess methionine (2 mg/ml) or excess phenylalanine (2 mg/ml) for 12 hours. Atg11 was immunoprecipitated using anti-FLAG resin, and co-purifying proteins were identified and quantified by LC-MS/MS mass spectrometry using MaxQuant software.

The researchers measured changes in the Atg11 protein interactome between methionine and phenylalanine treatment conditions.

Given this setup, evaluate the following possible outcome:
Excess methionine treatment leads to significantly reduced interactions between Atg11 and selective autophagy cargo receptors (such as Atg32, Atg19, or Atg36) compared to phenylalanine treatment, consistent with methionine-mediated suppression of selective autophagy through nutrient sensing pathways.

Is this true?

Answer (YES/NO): NO